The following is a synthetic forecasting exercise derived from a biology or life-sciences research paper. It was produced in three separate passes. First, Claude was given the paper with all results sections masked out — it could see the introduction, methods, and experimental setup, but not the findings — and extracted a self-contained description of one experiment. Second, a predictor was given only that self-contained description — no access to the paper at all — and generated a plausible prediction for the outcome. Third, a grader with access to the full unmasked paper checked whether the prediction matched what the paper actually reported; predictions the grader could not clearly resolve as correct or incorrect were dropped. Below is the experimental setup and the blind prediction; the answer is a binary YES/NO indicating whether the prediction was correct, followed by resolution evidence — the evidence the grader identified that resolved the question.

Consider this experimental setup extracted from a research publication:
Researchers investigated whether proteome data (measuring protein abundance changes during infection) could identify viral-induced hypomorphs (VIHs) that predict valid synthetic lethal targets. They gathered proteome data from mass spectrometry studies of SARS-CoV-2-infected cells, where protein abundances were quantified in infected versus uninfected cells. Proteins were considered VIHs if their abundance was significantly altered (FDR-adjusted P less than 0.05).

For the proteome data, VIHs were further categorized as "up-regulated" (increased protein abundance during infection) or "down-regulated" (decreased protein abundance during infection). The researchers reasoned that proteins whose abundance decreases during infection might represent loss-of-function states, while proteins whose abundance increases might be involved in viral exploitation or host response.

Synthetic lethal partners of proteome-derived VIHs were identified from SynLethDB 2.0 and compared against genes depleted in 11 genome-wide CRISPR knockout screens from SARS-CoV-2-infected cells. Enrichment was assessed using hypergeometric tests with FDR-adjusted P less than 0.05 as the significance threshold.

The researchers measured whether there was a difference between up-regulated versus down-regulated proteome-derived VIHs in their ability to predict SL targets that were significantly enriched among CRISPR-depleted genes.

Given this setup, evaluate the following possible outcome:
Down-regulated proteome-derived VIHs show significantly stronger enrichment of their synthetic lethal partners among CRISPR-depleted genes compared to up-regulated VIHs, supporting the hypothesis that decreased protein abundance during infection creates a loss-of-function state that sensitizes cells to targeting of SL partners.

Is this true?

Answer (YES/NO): YES